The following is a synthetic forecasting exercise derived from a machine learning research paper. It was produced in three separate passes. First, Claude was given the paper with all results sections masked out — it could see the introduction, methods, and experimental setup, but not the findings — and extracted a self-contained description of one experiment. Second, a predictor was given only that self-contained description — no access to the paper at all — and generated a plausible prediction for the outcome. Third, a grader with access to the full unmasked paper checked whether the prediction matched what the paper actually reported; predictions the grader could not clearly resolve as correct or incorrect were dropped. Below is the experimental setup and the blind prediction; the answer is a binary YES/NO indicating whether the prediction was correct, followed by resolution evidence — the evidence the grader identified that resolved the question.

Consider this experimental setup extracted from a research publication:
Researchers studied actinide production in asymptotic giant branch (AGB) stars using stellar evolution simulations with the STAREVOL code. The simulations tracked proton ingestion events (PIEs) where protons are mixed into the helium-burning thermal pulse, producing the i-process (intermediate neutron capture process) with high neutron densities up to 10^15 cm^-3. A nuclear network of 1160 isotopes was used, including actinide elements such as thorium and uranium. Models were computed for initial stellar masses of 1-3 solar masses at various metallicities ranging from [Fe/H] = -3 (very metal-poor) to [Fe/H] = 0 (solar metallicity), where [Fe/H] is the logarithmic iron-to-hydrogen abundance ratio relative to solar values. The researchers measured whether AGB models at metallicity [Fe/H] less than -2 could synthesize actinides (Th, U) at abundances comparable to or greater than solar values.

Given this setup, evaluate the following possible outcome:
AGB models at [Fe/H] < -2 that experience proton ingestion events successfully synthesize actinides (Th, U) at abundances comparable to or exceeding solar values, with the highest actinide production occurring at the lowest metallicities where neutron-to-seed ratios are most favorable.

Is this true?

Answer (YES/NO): YES